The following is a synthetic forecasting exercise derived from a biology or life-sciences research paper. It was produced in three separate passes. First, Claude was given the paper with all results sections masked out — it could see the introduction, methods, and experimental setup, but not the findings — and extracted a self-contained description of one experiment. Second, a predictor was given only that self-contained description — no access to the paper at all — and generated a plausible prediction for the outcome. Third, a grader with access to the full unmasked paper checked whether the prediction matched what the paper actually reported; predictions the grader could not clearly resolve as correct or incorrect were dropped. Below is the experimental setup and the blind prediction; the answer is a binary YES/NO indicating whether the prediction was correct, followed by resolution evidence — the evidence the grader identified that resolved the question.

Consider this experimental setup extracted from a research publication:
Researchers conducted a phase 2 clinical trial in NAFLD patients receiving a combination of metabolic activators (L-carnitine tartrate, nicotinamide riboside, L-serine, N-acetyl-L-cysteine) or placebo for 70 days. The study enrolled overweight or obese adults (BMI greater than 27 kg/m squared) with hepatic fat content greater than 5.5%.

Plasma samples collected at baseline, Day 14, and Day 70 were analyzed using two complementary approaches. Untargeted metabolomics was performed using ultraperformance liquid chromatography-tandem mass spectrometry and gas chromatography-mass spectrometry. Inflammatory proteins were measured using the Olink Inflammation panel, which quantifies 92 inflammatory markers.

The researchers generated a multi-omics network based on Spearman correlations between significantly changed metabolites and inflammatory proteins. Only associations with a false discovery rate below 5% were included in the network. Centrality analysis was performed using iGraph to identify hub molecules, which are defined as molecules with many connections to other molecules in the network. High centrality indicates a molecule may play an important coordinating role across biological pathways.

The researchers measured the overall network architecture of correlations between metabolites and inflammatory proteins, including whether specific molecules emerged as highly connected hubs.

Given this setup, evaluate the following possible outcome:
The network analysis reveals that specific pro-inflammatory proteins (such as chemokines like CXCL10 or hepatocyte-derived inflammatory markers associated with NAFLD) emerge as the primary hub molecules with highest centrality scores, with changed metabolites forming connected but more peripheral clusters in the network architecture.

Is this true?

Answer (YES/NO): NO